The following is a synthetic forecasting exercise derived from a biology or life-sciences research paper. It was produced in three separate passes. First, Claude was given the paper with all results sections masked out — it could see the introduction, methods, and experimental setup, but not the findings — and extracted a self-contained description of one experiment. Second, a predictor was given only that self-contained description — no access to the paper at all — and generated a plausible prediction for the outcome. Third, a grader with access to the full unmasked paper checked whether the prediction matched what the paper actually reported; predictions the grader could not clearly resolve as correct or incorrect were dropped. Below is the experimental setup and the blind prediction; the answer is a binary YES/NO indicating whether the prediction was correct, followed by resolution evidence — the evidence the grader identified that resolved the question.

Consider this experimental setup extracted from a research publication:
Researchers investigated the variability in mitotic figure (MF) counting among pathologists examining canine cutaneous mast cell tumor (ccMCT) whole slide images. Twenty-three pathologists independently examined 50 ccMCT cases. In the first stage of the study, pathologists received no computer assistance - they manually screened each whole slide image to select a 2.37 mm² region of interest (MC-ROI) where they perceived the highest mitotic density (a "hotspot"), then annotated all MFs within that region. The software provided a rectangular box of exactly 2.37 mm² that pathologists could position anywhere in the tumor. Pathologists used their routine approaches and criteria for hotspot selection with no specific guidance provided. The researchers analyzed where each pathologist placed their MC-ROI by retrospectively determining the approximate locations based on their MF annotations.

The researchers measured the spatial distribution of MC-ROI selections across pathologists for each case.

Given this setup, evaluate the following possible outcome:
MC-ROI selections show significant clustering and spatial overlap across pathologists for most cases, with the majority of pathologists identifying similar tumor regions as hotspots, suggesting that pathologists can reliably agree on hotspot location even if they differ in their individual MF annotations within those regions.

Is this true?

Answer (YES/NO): NO